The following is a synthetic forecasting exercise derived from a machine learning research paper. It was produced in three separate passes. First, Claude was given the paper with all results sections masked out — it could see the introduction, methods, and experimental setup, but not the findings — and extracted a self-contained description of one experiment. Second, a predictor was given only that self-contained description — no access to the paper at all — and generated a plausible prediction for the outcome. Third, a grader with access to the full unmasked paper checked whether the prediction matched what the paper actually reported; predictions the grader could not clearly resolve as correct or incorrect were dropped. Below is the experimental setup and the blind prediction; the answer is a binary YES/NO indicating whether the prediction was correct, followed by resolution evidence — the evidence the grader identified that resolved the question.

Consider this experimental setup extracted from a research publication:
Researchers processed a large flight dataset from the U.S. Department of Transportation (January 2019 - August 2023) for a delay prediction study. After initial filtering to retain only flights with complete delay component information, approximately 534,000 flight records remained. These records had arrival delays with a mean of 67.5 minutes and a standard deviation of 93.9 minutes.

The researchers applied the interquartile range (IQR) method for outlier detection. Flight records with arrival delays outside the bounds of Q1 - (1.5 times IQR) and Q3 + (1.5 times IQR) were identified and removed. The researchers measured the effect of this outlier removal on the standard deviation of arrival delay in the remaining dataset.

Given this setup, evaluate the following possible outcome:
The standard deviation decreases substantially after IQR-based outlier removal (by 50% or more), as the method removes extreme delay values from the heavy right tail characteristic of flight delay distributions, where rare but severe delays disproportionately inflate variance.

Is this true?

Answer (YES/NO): YES